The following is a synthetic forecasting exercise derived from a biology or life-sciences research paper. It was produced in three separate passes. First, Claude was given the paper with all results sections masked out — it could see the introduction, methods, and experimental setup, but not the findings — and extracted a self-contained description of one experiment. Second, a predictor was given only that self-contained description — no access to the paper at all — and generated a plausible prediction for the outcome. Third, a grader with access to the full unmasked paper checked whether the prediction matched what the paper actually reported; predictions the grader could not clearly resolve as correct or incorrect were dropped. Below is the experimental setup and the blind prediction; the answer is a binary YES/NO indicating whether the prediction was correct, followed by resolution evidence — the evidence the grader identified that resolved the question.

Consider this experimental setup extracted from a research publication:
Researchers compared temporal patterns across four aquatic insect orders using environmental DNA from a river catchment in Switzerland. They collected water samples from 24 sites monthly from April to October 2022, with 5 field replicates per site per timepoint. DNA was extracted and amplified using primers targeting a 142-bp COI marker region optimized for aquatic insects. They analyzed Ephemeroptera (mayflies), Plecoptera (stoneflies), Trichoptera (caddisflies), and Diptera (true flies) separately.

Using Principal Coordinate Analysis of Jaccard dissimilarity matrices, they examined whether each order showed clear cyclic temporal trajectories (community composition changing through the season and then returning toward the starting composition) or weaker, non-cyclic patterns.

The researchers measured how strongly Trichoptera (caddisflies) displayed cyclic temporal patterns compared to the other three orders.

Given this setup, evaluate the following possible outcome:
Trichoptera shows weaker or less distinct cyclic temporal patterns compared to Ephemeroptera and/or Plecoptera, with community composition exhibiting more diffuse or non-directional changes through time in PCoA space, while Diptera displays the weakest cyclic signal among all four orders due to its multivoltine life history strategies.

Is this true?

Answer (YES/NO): NO